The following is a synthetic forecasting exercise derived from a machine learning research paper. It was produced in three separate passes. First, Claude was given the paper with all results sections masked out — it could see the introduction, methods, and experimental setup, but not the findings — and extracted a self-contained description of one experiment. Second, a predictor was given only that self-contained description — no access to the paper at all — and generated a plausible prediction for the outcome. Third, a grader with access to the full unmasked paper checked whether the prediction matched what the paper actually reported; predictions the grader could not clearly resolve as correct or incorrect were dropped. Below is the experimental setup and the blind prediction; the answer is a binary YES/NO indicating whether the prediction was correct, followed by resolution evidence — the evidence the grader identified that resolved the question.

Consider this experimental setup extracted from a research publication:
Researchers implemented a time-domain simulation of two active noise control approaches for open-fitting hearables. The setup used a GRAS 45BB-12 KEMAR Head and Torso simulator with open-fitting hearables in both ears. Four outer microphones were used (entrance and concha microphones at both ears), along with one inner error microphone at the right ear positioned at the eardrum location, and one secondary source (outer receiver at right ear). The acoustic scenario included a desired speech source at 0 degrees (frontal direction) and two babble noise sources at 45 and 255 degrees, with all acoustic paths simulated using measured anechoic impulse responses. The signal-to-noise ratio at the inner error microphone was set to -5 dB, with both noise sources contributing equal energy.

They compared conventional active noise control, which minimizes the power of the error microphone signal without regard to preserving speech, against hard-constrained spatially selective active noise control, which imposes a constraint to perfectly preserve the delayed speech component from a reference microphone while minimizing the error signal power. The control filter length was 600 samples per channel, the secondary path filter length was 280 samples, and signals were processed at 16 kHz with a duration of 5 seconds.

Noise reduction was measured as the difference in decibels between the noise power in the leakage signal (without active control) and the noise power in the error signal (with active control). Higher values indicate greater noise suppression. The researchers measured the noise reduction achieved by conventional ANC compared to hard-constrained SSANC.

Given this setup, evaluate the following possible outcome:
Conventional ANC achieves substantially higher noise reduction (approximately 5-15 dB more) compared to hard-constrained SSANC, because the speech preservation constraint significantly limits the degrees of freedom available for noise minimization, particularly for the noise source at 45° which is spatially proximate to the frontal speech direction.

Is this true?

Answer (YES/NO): YES